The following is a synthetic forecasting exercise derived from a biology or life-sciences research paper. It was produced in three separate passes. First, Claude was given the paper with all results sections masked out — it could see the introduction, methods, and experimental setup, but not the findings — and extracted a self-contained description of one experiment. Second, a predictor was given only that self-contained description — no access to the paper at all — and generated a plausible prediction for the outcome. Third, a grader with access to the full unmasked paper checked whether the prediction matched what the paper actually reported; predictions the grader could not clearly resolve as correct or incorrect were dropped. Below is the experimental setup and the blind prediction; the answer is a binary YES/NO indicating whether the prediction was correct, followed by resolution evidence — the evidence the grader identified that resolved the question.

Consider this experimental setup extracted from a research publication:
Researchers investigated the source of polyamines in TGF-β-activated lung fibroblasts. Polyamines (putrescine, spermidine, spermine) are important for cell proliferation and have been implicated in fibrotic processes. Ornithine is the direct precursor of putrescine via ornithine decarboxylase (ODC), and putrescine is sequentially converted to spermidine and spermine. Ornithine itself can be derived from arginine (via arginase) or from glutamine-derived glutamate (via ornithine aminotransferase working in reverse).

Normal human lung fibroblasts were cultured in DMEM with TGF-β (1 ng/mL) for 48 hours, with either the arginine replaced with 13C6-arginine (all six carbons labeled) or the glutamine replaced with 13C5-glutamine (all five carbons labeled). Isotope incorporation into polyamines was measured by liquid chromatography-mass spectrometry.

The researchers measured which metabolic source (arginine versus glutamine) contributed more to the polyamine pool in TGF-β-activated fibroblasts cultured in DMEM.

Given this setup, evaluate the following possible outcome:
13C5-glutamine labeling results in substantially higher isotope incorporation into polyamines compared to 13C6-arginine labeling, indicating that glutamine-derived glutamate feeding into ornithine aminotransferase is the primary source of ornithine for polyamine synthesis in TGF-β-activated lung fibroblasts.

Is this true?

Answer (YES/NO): YES